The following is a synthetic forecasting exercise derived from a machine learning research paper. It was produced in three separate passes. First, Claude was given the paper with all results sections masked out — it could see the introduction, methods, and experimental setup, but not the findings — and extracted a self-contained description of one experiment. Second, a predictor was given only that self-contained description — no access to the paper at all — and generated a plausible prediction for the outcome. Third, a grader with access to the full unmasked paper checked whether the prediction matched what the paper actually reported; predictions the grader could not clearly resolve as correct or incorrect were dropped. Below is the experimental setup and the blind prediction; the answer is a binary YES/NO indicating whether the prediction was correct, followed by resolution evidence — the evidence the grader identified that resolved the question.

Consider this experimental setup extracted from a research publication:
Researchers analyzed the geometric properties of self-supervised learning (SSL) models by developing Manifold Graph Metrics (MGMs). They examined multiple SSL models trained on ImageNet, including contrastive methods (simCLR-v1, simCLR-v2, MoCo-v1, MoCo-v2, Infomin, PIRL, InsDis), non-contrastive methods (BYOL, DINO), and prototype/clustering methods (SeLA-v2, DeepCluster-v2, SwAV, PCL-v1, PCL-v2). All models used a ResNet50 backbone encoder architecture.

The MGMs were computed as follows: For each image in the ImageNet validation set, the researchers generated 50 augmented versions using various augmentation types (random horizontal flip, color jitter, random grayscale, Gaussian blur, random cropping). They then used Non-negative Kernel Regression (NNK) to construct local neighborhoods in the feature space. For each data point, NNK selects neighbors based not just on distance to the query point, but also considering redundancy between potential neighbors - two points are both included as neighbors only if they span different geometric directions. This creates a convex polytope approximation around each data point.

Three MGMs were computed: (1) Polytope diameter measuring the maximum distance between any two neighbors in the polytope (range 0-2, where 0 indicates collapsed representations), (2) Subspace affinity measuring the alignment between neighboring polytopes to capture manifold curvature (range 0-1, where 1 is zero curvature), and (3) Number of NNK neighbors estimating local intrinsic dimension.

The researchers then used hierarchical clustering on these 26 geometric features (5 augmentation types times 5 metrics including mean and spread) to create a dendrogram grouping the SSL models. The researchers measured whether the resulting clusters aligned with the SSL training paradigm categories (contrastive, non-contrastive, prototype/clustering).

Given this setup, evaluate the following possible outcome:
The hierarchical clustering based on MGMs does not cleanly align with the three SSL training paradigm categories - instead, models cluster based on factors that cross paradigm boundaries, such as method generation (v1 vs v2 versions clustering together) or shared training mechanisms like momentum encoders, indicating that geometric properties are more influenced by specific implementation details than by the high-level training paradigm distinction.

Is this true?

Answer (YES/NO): NO